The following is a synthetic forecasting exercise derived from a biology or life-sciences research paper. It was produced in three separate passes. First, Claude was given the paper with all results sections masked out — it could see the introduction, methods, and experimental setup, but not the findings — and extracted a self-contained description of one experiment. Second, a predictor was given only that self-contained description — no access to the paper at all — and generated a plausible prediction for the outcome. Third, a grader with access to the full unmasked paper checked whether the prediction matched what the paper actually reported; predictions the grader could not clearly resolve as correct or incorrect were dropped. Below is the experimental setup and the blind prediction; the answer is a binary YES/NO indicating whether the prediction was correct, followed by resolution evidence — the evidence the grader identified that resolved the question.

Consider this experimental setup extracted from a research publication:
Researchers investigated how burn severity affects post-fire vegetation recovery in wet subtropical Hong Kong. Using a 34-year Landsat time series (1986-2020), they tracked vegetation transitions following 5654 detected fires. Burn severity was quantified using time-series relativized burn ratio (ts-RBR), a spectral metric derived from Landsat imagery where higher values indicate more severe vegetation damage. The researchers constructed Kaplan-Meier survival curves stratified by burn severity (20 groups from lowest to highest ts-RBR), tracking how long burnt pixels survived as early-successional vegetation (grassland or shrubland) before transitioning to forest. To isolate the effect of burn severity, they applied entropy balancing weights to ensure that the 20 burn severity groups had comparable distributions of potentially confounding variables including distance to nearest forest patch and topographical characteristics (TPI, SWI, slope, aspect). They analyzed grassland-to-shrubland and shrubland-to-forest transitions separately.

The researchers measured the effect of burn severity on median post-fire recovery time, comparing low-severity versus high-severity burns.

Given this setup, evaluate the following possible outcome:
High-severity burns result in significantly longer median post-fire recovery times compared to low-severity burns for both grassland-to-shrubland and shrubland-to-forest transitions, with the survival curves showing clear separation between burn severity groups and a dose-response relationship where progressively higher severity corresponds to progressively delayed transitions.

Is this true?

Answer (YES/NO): NO